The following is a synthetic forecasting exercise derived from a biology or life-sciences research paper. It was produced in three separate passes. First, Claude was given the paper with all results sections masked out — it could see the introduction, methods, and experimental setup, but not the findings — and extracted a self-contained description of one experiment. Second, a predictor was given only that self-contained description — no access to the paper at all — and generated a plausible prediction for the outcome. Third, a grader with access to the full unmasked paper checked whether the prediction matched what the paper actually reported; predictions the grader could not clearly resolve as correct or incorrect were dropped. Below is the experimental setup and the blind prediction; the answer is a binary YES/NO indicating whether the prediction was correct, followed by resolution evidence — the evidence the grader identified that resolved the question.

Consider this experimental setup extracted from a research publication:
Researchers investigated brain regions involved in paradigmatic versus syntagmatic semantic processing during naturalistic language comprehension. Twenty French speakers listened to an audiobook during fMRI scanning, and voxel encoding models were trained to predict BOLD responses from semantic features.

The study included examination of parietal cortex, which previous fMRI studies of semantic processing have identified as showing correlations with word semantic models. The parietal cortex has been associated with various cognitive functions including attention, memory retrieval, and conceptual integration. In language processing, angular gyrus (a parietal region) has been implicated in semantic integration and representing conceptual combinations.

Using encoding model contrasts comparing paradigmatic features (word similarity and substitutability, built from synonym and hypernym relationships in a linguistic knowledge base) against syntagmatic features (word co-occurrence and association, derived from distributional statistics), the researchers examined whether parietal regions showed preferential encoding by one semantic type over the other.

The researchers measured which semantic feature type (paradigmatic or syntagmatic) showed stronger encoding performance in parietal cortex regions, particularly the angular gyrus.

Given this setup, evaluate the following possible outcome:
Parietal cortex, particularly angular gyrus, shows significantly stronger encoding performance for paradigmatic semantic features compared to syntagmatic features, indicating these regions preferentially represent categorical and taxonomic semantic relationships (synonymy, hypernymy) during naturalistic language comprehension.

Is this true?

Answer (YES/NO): NO